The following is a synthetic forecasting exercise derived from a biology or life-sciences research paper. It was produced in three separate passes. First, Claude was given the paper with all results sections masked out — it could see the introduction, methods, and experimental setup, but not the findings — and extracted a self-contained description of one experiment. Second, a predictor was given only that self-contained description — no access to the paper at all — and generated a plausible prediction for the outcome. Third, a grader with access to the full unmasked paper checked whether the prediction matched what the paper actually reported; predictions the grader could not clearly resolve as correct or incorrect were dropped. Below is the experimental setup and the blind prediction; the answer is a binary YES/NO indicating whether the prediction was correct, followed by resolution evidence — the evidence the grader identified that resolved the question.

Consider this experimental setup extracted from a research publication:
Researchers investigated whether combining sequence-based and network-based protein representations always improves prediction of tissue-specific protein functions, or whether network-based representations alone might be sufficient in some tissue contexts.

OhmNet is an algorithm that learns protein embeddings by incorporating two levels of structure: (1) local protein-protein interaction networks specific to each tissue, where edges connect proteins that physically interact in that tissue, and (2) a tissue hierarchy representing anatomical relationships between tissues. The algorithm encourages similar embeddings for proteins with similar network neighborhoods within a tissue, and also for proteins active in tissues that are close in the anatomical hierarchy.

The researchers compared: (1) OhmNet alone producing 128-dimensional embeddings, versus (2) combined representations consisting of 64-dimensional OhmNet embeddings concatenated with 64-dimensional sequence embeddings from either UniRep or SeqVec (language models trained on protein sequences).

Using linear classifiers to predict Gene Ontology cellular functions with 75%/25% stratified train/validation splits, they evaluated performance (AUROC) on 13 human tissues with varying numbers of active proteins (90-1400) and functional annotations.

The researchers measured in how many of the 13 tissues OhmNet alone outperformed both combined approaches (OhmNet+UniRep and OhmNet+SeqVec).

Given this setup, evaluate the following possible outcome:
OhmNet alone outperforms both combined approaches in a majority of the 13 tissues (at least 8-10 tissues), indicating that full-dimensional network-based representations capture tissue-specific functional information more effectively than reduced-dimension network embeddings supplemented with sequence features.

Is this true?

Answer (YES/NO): NO